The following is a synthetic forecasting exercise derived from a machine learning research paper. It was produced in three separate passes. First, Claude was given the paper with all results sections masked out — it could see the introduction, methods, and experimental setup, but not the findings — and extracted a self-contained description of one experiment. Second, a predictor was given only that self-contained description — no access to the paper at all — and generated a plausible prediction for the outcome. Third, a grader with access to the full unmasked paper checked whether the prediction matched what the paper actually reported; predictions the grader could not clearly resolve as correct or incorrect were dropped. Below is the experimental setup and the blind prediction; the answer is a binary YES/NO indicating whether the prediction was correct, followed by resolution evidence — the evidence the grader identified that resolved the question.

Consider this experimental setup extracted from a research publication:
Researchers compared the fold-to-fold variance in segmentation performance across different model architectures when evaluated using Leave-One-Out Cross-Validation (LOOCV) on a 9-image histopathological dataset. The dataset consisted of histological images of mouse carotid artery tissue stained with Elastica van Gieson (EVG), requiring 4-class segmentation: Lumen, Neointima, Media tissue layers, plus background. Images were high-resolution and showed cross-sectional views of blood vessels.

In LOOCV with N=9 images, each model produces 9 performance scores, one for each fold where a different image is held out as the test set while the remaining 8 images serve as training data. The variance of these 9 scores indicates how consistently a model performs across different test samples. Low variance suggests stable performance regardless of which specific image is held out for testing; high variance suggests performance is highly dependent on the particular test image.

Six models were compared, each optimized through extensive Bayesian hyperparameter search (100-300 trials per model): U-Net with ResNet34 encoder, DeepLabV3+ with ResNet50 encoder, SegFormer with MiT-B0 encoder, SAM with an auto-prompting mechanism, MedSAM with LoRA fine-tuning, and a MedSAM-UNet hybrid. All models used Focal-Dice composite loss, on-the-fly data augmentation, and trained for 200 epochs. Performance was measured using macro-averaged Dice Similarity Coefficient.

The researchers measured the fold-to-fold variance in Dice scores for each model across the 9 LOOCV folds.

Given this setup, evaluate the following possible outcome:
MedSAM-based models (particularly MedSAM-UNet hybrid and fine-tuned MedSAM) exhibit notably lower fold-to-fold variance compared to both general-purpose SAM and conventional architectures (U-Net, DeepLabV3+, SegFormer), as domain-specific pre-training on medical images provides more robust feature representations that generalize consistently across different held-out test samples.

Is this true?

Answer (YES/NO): NO